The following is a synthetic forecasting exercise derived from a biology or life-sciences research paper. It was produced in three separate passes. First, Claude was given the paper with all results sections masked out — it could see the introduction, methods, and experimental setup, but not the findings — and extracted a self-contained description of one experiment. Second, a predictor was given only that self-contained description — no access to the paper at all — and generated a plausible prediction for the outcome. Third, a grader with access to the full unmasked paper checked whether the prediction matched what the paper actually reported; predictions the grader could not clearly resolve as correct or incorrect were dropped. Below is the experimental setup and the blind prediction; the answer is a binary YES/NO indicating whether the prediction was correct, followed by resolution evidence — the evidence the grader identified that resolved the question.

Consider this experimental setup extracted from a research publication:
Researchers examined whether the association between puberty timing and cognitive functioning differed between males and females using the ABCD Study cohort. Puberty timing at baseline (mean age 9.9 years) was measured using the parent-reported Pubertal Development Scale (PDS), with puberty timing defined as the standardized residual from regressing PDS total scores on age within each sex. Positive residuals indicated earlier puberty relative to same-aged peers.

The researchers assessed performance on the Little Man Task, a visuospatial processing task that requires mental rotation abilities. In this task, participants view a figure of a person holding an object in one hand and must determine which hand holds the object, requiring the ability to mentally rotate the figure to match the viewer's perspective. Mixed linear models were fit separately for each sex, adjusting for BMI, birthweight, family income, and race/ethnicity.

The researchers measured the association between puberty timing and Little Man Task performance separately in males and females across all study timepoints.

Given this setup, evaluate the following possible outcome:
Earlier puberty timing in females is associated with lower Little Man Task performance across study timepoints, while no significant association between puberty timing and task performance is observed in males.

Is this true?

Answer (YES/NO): NO